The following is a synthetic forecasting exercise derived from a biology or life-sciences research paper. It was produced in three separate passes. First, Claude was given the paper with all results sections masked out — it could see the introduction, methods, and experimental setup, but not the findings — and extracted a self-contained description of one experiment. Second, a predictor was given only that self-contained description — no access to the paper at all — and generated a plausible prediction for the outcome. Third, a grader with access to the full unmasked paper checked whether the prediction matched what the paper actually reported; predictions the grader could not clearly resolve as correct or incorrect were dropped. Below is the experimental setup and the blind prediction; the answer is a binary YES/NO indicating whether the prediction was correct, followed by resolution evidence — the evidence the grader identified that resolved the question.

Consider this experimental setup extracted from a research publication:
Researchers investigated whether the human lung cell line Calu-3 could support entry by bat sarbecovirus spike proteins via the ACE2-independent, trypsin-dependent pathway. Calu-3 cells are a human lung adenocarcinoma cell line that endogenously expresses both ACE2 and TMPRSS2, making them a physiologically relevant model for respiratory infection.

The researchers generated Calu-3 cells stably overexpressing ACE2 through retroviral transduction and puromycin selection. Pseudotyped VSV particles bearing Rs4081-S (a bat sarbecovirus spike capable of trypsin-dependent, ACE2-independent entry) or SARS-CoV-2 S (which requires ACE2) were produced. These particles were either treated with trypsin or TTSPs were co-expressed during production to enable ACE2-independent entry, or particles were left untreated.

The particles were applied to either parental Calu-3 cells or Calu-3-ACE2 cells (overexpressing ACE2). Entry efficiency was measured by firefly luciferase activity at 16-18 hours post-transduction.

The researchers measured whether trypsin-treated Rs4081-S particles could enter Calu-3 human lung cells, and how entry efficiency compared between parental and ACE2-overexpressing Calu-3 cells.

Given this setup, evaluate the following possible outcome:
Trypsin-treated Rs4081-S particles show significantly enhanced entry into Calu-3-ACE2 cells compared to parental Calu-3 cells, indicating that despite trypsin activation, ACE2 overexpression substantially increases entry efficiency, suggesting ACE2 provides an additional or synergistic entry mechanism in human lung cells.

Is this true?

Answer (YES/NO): NO